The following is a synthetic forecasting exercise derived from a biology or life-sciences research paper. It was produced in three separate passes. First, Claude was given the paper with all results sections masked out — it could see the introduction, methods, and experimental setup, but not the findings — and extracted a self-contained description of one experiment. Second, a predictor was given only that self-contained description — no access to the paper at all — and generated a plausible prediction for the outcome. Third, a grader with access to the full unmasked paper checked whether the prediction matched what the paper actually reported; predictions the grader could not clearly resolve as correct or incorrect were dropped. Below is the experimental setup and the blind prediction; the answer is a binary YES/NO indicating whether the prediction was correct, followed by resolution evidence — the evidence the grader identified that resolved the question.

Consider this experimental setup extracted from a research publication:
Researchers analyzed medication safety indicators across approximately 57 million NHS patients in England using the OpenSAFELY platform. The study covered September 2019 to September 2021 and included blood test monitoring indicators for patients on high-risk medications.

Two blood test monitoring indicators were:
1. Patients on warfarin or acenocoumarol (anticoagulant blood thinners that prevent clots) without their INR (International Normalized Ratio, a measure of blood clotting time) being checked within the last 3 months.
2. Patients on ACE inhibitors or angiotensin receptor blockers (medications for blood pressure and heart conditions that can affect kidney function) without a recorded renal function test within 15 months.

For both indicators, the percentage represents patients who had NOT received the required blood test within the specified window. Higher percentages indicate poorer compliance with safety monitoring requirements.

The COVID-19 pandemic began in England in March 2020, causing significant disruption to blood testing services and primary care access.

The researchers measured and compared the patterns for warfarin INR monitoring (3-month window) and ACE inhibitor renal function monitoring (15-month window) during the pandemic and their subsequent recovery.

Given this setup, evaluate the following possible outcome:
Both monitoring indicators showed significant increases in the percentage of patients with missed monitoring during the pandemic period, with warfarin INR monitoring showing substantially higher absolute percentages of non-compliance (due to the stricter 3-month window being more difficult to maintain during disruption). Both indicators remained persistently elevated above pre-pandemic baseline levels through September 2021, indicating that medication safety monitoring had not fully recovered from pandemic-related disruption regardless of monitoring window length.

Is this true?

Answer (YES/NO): NO